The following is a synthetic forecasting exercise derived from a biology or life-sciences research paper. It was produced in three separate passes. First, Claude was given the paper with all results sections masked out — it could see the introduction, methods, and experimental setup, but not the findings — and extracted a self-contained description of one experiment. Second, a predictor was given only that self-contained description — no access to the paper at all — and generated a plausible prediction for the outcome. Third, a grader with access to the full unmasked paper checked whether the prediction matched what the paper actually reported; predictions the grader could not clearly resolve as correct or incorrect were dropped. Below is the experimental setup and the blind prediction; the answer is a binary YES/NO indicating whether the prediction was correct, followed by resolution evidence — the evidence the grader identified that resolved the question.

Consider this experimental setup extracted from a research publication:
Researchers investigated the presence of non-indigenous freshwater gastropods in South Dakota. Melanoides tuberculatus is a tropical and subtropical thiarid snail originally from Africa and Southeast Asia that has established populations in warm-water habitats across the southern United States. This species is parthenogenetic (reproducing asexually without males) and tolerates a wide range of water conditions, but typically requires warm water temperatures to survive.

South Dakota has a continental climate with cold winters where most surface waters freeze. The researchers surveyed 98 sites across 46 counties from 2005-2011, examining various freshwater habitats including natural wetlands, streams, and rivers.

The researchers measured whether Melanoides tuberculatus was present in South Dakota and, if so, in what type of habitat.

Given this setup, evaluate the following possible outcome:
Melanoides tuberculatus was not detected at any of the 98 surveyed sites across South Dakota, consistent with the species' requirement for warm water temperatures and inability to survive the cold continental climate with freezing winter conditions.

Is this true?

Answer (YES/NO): NO